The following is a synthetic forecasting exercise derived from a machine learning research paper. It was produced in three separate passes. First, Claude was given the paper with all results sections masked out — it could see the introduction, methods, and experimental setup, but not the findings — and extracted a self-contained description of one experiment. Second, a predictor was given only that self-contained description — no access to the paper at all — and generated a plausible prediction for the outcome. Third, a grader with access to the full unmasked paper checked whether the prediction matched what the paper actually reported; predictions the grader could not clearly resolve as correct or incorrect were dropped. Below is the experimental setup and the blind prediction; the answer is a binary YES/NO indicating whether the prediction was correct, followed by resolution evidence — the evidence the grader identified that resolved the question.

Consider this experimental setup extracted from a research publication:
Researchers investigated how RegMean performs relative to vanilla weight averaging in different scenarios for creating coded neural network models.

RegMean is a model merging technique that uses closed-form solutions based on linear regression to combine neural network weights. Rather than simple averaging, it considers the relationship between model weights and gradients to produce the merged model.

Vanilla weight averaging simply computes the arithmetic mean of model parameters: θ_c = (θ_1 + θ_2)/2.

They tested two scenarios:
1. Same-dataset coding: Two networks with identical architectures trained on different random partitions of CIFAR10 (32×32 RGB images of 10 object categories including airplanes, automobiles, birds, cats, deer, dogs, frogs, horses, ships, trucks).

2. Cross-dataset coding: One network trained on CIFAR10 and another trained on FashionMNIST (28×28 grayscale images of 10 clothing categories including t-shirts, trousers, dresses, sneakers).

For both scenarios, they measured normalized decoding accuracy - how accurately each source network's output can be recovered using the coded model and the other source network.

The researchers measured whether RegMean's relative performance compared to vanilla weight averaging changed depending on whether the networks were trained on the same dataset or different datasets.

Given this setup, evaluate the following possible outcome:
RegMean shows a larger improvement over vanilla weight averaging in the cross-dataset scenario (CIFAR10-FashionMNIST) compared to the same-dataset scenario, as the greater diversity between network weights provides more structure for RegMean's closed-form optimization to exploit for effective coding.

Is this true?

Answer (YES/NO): YES